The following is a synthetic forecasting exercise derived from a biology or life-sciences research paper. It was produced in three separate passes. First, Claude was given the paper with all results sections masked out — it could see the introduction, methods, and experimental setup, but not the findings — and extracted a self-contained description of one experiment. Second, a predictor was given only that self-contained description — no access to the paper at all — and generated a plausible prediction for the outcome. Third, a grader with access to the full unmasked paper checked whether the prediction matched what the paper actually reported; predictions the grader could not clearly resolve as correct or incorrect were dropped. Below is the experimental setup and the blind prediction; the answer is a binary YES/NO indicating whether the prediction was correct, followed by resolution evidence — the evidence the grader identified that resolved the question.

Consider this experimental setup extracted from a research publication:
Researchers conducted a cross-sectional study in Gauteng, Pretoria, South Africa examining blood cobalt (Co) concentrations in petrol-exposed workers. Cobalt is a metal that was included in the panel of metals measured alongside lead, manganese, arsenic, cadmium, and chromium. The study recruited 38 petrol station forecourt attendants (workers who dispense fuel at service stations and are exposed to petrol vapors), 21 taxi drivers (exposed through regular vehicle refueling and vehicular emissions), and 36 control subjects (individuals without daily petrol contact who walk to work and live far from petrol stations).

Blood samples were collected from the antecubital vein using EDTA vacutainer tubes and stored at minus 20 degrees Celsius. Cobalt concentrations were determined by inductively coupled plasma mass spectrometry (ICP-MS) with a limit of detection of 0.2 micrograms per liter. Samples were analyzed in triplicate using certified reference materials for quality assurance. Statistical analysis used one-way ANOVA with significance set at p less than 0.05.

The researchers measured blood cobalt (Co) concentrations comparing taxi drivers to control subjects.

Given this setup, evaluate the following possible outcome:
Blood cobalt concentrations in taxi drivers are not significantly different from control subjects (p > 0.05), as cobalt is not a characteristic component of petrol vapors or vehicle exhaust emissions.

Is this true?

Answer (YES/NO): YES